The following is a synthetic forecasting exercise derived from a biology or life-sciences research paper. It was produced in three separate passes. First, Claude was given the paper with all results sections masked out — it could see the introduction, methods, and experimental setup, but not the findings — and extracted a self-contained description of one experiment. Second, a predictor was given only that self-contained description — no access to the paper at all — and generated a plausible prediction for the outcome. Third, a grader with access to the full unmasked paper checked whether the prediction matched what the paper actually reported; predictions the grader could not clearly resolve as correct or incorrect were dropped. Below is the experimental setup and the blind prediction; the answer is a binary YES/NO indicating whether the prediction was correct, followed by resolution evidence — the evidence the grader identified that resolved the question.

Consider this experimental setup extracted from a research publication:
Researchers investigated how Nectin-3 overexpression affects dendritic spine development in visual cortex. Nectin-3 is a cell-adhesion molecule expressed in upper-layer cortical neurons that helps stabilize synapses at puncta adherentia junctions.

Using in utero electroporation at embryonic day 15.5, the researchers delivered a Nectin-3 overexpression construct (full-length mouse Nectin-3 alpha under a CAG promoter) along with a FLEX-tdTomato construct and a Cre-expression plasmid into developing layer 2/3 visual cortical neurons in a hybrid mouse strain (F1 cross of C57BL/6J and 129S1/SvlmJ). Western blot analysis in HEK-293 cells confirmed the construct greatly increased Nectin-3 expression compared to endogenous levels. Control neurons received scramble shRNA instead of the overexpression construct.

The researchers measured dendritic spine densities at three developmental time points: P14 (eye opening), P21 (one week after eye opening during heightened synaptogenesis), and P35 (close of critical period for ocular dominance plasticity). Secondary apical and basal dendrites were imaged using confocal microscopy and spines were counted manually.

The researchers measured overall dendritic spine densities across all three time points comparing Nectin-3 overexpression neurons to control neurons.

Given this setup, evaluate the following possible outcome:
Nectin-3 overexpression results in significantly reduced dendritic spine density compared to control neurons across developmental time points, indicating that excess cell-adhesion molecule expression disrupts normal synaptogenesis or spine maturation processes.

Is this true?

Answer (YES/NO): YES